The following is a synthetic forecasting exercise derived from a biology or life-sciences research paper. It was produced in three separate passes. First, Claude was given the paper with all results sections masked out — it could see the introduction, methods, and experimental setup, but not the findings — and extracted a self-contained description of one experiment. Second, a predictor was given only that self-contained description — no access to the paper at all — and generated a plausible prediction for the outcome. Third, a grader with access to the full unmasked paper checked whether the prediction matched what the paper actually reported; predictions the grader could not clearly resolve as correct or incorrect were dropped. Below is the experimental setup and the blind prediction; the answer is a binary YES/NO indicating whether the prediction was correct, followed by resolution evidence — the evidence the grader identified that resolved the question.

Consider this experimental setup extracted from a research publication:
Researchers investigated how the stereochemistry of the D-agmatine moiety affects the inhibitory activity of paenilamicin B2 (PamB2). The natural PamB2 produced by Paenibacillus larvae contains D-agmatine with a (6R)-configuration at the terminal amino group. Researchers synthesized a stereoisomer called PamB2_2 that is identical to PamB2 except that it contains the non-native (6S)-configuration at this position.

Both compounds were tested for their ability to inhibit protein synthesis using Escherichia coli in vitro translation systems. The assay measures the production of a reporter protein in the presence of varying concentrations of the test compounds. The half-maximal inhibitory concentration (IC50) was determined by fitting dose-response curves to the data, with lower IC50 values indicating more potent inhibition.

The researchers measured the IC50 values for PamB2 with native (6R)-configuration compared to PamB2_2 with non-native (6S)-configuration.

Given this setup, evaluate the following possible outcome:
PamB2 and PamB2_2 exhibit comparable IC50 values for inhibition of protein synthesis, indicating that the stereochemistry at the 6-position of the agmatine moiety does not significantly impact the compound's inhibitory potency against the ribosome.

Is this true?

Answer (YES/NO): NO